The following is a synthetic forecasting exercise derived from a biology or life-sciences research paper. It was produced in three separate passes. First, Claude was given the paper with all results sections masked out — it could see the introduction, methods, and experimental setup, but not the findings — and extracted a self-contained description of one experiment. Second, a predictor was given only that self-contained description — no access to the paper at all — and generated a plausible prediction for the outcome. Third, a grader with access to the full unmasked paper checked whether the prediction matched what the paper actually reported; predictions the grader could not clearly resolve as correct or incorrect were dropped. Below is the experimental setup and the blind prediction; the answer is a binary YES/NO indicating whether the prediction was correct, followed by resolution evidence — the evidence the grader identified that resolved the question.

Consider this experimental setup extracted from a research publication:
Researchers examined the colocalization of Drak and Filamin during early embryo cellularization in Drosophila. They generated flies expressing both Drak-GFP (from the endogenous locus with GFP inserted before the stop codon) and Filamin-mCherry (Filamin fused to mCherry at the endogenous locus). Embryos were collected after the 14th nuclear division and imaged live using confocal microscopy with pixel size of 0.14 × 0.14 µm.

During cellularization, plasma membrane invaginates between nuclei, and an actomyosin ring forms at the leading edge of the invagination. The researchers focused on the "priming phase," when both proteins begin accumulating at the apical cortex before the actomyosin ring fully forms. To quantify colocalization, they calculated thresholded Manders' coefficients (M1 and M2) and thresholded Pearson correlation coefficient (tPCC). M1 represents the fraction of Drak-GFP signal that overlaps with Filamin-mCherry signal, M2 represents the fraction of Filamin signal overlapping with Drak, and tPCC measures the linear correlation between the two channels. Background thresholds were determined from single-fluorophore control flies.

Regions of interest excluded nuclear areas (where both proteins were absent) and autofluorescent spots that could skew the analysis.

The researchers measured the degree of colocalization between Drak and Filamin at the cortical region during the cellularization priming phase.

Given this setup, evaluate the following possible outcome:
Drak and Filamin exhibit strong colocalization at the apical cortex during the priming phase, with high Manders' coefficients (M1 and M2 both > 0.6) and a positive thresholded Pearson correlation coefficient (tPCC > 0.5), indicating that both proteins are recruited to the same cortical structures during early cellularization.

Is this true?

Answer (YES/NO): NO